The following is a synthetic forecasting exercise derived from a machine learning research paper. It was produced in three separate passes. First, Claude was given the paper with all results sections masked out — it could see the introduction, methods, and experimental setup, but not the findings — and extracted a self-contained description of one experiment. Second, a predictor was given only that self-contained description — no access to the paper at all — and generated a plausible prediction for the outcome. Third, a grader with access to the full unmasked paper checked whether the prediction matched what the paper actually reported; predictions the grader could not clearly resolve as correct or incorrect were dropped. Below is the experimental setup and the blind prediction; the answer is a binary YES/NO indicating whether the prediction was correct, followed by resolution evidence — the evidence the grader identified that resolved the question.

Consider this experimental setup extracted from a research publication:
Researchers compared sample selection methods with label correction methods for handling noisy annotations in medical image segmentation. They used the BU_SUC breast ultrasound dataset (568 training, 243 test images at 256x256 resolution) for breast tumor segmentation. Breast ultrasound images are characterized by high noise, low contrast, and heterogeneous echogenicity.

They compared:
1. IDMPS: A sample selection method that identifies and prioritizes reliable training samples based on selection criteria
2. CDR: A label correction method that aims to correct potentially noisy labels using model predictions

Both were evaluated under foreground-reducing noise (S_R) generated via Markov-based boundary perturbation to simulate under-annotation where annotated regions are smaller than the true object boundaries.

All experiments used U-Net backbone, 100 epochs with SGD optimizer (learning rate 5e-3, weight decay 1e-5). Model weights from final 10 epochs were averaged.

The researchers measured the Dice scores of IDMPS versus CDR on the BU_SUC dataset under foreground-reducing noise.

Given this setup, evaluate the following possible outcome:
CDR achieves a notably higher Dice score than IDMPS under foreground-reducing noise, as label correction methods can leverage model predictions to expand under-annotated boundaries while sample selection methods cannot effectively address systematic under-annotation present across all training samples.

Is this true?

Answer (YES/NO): NO